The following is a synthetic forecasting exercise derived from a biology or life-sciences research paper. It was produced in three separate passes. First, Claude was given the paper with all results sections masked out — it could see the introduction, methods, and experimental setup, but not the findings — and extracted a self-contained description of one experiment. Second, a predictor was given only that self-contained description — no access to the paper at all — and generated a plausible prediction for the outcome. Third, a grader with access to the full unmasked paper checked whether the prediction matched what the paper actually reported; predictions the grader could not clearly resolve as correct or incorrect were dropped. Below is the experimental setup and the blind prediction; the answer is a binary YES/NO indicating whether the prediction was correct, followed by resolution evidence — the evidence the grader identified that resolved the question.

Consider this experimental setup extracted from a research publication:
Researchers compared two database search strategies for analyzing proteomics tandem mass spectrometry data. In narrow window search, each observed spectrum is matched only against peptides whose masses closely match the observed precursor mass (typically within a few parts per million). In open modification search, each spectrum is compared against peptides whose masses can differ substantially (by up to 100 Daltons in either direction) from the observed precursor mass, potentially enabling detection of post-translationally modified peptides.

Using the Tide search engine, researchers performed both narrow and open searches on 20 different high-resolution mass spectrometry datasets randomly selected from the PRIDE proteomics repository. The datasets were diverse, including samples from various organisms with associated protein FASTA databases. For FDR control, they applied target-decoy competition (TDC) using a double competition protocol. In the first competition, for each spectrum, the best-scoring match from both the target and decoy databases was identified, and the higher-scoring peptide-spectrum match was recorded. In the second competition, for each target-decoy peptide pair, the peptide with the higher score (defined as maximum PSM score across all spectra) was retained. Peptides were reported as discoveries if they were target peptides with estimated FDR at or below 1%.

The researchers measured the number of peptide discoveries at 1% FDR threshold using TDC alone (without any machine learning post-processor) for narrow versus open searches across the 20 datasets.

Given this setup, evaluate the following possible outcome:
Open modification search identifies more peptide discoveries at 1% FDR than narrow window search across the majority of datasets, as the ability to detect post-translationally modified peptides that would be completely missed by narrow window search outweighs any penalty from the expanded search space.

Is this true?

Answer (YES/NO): NO